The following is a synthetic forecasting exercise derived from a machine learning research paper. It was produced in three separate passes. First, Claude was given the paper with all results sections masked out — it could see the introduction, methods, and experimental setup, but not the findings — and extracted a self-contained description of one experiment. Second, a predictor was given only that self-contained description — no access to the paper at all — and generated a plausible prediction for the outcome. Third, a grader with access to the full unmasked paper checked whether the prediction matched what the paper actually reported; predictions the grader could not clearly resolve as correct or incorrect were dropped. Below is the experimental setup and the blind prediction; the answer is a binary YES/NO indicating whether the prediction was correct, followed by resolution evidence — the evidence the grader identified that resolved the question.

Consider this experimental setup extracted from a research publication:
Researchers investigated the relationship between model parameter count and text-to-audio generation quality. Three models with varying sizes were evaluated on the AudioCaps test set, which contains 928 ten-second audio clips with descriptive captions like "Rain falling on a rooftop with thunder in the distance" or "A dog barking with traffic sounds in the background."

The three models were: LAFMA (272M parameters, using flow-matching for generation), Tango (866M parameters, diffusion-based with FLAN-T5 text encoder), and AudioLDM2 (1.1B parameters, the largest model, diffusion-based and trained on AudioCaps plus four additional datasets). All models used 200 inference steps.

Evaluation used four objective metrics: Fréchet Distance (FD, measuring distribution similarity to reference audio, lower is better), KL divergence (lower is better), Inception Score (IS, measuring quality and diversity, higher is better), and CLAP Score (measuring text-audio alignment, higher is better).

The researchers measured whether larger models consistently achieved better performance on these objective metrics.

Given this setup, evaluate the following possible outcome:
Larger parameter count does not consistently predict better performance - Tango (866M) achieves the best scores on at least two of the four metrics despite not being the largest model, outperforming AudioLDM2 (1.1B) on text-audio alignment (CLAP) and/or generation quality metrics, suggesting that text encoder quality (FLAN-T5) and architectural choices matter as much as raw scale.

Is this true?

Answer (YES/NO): YES